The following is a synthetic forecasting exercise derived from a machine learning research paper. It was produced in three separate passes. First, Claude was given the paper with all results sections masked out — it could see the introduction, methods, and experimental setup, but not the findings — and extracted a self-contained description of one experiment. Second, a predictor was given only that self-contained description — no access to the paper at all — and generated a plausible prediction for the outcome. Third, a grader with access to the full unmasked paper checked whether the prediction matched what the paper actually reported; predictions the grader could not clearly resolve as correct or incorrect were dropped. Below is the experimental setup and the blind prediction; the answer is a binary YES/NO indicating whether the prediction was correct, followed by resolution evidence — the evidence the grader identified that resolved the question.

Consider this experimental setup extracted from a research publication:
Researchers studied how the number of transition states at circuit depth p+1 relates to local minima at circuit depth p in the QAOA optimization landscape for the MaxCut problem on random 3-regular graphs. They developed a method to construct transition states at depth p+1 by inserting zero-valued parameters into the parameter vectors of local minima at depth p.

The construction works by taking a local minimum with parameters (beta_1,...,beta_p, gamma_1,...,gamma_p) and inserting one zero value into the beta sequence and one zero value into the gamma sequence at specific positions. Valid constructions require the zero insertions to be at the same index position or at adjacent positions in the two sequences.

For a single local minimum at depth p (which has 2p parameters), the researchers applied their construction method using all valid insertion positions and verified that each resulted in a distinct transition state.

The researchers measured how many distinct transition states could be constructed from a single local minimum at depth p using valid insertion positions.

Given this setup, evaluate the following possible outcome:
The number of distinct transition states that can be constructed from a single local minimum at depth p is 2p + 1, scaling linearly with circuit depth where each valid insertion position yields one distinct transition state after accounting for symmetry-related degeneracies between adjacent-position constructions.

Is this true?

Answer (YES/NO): YES